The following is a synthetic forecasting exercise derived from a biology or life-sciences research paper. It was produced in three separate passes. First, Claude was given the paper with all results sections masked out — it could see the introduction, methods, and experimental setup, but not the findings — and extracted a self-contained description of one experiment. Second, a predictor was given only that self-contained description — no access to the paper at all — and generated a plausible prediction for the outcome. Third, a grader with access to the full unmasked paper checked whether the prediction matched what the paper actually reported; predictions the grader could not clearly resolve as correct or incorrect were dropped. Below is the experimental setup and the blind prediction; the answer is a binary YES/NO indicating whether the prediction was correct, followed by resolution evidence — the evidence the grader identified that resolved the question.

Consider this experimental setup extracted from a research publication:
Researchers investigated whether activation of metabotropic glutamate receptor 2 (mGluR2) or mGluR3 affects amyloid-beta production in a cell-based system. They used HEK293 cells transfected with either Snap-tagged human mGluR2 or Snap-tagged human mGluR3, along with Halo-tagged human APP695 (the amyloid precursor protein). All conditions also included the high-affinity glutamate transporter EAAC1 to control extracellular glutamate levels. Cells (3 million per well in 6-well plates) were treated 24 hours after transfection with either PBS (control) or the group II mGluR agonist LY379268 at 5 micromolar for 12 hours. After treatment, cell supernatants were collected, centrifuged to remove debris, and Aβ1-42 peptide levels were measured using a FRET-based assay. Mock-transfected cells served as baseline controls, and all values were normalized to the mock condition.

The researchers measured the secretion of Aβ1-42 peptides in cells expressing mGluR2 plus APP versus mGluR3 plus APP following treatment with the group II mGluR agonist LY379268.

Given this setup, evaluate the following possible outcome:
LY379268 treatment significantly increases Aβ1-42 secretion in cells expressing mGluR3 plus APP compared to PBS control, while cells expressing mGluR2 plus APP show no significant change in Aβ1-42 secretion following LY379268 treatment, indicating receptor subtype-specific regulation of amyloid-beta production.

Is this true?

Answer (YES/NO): NO